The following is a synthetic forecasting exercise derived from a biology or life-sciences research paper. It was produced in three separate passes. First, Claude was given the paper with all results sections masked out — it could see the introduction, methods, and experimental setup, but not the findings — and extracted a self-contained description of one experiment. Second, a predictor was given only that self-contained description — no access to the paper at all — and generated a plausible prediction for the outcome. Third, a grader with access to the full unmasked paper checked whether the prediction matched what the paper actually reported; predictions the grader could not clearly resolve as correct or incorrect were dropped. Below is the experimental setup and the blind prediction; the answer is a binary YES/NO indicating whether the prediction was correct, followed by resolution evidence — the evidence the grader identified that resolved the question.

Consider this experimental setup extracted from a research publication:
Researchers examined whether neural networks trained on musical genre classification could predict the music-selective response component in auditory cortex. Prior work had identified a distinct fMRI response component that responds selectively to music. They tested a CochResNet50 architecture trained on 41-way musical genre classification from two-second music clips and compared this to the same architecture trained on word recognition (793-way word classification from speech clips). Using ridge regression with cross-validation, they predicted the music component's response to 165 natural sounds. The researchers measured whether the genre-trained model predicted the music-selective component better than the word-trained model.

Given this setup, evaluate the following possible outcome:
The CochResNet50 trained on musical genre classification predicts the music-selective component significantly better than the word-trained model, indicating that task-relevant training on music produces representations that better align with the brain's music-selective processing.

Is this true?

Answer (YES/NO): NO